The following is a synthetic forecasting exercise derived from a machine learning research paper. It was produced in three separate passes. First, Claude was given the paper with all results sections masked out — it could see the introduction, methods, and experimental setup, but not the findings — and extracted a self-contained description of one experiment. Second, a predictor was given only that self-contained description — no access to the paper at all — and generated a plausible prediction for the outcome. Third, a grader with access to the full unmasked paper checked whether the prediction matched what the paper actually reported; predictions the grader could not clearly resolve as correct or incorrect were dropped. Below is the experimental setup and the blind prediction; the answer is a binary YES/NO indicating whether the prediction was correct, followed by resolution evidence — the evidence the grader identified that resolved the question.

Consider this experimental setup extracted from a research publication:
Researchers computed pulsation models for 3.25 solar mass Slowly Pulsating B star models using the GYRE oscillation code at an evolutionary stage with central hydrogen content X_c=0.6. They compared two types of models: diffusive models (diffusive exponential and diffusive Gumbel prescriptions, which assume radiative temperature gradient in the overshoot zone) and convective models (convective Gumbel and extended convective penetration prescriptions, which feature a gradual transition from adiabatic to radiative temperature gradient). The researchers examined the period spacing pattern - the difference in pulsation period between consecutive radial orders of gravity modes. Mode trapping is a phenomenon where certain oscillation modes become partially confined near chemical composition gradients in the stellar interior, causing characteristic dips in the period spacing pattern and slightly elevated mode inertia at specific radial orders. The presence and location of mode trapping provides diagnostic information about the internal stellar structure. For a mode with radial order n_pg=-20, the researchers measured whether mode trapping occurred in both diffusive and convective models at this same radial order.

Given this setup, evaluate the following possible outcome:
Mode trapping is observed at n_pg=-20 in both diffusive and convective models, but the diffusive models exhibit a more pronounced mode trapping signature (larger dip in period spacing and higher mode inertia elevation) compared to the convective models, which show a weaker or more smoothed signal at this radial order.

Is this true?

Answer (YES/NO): NO